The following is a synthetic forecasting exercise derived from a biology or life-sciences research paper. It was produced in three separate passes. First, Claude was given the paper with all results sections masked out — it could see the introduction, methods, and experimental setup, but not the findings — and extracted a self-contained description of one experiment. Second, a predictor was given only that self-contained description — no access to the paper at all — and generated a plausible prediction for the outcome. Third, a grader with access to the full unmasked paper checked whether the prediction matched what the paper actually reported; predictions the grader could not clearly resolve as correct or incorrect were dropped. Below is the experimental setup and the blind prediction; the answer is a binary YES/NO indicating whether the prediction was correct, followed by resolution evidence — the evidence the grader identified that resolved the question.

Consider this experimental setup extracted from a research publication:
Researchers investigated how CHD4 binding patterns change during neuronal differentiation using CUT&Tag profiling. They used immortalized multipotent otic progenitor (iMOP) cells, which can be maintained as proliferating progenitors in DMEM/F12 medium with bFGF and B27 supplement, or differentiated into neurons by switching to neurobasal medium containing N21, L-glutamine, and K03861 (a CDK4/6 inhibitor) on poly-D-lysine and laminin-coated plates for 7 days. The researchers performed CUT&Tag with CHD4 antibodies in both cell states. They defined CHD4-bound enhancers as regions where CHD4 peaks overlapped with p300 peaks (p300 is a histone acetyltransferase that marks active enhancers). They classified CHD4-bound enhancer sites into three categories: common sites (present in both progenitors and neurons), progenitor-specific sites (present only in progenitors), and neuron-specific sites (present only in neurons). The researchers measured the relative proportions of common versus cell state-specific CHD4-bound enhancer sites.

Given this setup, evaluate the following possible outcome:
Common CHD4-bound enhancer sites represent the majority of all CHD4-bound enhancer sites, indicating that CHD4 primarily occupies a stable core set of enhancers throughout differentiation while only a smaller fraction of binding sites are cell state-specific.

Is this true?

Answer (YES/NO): NO